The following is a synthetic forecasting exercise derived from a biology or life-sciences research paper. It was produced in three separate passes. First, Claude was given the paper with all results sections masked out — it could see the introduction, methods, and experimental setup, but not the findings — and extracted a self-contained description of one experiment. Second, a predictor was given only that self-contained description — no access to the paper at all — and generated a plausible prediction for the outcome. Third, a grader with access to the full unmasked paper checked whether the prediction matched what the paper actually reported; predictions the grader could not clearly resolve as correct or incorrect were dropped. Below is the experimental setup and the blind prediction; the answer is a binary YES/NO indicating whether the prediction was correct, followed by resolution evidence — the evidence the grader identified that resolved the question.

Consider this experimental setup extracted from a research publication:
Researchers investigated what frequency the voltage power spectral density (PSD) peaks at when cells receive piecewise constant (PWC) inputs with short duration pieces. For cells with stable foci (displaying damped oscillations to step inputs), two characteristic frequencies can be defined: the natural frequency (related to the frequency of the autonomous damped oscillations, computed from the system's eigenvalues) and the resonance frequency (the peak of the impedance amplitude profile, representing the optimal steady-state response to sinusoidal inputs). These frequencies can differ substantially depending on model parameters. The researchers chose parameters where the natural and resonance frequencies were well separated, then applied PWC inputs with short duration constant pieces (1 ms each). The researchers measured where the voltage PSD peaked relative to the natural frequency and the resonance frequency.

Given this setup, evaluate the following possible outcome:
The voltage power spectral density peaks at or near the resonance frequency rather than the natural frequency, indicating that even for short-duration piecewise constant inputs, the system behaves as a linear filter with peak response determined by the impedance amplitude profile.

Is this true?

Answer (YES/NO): YES